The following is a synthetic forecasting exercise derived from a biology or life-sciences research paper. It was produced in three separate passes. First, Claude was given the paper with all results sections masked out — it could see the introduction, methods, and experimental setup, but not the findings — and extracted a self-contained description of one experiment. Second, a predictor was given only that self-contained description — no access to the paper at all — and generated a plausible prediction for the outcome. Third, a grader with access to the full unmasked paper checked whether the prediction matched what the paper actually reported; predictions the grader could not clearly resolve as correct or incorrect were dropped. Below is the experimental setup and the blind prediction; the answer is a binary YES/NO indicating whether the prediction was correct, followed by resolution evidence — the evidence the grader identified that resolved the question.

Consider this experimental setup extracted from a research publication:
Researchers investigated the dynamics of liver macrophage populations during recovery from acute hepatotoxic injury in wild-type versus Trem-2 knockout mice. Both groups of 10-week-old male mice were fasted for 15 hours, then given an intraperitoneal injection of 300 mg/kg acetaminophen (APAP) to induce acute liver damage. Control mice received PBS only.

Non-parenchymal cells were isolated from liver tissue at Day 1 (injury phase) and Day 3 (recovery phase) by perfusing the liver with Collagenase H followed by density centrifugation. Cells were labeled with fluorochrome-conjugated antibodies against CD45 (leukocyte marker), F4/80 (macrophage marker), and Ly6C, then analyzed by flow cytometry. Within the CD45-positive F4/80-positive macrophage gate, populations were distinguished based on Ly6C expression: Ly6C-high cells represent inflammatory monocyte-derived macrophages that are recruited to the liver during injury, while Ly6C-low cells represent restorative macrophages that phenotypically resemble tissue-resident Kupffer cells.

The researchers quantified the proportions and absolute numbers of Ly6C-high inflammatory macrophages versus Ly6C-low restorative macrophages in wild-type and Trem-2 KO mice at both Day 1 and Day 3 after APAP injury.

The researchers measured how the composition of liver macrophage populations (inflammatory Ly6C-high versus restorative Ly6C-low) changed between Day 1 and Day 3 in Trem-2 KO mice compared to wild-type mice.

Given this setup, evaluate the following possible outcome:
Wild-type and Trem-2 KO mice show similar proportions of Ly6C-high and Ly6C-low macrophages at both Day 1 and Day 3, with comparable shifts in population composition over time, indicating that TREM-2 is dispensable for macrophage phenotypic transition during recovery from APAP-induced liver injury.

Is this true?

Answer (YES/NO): NO